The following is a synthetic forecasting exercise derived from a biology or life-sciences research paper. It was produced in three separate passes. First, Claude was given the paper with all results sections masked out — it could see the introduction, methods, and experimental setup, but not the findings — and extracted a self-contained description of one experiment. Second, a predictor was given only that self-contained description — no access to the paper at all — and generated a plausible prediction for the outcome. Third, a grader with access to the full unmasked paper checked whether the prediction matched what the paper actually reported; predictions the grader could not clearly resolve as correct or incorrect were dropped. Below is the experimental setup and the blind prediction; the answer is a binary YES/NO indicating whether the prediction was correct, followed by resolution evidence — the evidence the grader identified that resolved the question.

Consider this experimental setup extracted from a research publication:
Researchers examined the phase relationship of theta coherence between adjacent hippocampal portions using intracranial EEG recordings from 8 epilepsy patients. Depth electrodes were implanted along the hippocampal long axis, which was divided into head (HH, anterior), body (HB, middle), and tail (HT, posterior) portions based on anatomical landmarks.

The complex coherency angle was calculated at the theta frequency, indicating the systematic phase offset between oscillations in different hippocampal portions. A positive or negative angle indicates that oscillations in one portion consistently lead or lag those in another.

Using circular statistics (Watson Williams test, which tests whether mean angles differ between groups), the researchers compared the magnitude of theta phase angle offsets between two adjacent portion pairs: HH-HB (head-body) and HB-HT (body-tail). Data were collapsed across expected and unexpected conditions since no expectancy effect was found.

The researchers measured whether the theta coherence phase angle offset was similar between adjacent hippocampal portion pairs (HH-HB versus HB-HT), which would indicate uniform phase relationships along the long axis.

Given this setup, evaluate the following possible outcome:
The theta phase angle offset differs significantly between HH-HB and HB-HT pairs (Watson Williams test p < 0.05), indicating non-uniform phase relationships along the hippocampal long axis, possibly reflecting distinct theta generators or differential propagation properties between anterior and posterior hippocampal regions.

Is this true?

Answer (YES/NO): YES